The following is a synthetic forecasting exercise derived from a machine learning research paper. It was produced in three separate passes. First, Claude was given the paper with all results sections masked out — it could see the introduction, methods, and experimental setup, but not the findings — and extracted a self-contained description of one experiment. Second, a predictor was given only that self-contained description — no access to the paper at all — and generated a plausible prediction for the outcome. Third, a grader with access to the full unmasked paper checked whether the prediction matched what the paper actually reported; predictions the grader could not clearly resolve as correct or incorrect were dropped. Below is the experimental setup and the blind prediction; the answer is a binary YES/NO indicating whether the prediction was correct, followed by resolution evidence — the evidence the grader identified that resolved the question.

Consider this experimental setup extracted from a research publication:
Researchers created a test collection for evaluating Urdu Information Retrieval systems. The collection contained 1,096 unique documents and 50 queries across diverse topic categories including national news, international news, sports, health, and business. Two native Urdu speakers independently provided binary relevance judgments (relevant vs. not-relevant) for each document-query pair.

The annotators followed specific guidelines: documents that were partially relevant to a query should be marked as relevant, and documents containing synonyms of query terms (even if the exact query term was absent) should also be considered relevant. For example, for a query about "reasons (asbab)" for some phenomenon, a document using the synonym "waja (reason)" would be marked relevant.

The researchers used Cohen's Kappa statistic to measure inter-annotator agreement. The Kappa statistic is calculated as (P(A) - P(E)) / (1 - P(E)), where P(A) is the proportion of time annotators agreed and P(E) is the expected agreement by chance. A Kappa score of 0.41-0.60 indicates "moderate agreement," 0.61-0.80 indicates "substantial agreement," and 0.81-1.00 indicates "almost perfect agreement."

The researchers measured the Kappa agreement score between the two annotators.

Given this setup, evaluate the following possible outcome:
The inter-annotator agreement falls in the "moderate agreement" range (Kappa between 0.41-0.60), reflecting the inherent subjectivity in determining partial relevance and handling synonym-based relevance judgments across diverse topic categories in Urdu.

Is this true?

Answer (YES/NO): NO